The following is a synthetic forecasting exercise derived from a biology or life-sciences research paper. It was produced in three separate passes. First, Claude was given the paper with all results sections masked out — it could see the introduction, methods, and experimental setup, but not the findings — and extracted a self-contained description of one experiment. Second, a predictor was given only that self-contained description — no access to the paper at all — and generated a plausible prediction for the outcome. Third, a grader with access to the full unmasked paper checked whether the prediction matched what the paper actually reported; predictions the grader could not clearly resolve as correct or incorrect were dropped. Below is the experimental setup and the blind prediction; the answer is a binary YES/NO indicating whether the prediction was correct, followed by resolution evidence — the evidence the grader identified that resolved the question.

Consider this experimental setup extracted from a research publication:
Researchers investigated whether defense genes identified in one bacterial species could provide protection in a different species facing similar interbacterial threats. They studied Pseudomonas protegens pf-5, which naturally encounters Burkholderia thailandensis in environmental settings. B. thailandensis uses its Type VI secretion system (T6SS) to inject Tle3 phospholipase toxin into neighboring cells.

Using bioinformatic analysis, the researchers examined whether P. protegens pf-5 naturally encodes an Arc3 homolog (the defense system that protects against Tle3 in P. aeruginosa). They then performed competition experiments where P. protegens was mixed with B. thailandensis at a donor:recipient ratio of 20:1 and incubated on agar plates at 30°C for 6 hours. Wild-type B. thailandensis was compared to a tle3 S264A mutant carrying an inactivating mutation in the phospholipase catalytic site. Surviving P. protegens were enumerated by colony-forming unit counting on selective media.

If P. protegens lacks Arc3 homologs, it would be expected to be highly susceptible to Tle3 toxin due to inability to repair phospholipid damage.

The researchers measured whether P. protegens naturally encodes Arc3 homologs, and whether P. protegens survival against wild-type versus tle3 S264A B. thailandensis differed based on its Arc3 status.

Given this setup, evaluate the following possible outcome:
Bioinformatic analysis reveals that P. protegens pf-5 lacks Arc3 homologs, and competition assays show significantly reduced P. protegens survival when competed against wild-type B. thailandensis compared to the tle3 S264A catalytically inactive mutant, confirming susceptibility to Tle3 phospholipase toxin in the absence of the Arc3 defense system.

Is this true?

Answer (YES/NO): NO